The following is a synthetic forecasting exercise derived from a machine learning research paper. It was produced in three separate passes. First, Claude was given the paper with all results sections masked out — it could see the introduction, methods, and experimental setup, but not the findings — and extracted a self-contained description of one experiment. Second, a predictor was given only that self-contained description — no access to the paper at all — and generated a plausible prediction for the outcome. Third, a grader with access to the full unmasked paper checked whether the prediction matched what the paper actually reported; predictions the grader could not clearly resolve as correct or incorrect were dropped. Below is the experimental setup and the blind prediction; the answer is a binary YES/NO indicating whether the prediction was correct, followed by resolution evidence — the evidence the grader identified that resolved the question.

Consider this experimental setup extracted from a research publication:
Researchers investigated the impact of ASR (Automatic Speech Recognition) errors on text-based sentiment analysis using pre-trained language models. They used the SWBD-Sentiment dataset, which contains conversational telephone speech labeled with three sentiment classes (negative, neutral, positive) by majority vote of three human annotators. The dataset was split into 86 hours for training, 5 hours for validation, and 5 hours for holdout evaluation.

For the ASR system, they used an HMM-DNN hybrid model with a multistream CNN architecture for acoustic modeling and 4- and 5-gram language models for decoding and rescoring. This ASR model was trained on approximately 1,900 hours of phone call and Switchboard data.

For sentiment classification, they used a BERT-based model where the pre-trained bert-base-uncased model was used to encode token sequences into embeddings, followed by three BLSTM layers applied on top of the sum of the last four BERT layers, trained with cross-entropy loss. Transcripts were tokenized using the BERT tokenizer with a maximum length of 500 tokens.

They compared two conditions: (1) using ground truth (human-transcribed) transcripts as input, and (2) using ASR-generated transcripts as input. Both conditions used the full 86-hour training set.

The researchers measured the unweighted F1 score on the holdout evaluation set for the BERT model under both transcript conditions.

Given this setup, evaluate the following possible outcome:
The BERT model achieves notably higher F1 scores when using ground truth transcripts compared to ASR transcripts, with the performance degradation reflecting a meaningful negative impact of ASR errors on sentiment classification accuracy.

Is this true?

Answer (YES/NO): NO